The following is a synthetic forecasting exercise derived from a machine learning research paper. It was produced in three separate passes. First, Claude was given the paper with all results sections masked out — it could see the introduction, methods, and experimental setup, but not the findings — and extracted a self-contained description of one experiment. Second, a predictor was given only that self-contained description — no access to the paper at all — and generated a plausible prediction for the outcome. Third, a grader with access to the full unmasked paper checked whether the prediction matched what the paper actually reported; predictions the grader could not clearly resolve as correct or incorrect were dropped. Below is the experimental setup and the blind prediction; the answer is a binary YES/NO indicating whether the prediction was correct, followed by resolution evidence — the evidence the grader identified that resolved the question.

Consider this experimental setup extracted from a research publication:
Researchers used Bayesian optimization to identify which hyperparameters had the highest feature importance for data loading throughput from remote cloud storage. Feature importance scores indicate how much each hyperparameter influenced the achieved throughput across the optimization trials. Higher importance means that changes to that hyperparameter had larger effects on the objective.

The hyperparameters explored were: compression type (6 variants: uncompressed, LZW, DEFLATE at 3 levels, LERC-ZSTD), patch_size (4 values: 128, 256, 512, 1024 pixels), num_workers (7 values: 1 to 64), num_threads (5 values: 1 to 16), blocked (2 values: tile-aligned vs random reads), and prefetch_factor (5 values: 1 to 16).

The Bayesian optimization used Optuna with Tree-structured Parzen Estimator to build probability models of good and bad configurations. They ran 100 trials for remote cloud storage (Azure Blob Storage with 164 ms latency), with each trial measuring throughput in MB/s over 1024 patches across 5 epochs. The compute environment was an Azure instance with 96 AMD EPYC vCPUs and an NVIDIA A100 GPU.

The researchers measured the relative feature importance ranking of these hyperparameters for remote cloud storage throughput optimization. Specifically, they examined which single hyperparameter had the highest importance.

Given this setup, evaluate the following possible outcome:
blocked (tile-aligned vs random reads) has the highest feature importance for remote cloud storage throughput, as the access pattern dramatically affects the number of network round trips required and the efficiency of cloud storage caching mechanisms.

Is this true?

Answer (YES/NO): NO